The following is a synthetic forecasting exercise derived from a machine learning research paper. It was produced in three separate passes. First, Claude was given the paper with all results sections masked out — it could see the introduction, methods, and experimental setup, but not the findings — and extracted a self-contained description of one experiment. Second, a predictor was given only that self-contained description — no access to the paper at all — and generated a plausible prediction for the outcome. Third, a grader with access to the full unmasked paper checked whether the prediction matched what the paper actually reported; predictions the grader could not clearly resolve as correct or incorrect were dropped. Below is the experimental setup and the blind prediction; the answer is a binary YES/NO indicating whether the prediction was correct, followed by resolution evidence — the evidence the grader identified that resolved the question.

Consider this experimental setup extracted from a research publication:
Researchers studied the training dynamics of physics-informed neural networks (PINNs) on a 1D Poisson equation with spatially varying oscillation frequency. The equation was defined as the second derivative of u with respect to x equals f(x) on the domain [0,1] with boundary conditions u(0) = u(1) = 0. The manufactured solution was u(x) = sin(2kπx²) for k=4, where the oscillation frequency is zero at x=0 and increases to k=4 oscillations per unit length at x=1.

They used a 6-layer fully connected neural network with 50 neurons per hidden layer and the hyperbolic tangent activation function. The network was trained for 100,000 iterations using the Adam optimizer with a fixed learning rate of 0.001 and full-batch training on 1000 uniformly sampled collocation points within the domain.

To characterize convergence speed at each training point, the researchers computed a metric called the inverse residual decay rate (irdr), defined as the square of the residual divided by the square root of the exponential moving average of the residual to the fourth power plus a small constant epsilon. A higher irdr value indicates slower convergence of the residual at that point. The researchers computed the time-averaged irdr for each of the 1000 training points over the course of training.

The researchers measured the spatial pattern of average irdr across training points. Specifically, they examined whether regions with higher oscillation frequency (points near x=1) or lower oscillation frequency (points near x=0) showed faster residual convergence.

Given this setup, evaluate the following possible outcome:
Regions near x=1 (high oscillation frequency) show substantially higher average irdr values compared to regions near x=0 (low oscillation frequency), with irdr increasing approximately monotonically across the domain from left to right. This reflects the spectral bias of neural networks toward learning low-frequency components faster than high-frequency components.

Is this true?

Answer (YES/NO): NO